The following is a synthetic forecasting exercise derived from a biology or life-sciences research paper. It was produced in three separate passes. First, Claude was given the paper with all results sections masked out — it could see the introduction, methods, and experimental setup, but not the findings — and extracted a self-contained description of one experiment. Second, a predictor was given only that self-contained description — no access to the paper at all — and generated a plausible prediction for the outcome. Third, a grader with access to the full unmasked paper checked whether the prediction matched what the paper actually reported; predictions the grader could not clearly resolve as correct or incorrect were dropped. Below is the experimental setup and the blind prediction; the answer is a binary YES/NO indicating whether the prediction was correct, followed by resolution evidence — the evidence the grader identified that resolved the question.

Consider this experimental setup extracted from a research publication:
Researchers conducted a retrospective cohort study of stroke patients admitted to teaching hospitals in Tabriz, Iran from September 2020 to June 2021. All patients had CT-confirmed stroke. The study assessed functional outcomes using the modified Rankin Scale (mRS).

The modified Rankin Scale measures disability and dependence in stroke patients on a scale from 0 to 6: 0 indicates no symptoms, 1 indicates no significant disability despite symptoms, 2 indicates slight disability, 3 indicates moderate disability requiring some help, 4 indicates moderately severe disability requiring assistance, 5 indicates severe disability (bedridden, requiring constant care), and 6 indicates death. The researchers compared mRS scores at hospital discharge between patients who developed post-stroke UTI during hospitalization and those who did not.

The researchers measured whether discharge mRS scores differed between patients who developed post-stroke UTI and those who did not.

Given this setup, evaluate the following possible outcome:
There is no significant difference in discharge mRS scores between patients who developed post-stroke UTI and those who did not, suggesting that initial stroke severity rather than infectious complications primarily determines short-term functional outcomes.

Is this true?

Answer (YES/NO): NO